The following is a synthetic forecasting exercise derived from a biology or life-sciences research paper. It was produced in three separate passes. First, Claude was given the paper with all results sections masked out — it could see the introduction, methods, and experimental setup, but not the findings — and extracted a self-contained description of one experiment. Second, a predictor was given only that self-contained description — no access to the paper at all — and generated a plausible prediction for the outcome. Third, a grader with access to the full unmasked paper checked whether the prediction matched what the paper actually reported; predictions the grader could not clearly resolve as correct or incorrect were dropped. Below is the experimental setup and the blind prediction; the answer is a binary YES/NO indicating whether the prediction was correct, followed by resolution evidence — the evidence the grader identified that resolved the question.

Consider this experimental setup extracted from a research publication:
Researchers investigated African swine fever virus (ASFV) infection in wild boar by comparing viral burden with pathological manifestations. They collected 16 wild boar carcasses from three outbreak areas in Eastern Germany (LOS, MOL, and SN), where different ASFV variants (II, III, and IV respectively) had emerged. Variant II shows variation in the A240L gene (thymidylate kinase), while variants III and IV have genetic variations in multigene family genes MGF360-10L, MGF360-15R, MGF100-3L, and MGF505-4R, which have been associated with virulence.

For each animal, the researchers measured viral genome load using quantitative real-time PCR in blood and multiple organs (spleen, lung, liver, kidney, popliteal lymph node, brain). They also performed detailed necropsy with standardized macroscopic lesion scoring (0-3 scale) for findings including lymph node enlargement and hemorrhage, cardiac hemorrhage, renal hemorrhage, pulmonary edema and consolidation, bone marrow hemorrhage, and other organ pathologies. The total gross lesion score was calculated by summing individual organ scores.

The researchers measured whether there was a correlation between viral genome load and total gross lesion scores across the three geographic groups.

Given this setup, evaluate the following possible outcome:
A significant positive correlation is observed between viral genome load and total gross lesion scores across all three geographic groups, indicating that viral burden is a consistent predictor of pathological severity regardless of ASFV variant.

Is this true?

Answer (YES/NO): NO